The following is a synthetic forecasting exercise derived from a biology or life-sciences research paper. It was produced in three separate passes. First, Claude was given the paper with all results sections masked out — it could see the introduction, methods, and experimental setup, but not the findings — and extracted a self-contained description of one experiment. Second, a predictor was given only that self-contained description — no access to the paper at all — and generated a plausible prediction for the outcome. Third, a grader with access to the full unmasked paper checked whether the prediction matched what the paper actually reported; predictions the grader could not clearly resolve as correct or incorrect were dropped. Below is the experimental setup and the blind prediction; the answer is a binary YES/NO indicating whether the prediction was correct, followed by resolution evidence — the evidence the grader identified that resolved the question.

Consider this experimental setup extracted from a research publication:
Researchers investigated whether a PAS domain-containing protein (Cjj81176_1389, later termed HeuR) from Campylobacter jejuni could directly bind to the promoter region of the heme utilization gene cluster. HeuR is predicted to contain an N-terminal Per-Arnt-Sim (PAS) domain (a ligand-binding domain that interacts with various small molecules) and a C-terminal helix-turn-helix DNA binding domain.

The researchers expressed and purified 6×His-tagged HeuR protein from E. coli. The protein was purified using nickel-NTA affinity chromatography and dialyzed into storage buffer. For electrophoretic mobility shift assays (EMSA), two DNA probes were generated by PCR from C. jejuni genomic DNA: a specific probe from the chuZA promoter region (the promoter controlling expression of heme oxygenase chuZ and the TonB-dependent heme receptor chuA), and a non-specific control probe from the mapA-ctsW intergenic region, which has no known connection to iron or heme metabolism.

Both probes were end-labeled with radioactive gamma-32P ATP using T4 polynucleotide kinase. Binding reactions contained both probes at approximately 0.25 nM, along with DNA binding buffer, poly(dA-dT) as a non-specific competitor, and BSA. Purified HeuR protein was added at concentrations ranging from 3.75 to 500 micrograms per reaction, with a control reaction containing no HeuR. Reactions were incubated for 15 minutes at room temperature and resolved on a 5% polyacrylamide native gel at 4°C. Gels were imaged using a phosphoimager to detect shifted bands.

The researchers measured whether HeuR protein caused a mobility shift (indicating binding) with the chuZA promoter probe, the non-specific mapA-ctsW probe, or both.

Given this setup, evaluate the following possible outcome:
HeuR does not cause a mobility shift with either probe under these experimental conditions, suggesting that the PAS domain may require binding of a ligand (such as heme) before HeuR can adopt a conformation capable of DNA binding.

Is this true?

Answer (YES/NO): NO